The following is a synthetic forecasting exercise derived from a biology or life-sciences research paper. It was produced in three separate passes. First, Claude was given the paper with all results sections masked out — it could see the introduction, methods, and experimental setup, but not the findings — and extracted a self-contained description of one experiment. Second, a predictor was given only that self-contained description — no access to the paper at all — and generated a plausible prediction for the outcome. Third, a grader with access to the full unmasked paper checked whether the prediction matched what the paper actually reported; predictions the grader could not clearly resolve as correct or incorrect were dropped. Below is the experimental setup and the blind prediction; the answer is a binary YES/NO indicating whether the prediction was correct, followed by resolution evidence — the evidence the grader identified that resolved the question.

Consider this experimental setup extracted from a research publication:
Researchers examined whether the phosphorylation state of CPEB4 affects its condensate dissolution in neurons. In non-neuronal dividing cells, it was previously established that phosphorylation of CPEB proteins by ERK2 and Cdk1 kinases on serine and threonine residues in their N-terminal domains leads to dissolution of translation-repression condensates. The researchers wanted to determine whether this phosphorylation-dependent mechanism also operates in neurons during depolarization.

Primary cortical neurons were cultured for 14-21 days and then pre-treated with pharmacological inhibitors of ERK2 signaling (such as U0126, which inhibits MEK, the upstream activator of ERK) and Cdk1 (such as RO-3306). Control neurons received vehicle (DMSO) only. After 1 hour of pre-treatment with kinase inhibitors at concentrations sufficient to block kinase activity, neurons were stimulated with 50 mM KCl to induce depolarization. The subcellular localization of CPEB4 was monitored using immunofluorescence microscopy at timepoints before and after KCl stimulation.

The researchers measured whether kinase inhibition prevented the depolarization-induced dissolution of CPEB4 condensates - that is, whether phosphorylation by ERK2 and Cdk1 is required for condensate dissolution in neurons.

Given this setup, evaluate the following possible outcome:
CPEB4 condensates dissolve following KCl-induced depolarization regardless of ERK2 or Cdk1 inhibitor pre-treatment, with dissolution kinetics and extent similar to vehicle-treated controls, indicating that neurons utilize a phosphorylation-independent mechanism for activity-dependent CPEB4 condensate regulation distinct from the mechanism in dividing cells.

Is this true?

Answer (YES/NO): YES